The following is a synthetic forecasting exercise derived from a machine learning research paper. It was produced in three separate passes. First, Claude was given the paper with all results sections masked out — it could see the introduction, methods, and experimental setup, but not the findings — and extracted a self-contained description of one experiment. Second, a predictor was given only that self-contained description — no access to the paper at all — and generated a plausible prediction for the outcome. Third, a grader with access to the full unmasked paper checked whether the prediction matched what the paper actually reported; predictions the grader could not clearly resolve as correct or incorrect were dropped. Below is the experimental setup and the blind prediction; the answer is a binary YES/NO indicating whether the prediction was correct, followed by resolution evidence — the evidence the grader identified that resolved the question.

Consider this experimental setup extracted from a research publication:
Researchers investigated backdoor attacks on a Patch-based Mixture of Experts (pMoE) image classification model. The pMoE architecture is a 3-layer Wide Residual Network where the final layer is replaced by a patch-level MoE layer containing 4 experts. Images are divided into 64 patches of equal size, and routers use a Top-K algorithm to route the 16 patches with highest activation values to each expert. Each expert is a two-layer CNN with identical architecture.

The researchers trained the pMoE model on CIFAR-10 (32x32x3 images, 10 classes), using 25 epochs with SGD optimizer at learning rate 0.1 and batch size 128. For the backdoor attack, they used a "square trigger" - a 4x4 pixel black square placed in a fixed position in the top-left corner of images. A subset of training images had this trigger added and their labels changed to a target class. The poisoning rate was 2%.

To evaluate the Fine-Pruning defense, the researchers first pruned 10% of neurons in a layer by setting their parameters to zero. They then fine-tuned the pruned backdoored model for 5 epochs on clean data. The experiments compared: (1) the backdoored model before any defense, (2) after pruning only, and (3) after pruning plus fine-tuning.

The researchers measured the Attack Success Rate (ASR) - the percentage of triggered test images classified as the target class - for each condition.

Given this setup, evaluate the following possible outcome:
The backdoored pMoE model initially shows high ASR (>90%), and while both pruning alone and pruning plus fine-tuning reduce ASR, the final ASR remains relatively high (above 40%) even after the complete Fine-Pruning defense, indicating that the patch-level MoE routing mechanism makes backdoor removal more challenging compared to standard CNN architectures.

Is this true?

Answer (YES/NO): NO